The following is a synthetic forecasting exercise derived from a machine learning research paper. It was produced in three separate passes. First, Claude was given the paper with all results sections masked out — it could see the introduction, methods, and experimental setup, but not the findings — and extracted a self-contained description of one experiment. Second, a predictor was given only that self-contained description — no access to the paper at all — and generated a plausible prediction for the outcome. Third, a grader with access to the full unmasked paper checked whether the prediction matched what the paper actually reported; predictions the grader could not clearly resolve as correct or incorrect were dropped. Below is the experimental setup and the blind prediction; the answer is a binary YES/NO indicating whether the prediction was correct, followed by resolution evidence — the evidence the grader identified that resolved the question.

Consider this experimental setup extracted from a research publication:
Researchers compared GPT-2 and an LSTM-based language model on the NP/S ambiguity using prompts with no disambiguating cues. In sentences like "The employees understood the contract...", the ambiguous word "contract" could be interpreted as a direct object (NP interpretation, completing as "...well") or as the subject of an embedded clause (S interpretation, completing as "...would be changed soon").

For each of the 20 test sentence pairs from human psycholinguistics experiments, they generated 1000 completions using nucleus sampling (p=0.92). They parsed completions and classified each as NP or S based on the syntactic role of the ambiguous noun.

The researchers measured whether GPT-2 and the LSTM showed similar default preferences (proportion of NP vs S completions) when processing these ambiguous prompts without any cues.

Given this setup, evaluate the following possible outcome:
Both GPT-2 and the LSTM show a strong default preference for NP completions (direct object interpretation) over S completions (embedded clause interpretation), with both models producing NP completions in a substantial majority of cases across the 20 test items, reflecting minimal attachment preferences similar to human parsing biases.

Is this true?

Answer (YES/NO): YES